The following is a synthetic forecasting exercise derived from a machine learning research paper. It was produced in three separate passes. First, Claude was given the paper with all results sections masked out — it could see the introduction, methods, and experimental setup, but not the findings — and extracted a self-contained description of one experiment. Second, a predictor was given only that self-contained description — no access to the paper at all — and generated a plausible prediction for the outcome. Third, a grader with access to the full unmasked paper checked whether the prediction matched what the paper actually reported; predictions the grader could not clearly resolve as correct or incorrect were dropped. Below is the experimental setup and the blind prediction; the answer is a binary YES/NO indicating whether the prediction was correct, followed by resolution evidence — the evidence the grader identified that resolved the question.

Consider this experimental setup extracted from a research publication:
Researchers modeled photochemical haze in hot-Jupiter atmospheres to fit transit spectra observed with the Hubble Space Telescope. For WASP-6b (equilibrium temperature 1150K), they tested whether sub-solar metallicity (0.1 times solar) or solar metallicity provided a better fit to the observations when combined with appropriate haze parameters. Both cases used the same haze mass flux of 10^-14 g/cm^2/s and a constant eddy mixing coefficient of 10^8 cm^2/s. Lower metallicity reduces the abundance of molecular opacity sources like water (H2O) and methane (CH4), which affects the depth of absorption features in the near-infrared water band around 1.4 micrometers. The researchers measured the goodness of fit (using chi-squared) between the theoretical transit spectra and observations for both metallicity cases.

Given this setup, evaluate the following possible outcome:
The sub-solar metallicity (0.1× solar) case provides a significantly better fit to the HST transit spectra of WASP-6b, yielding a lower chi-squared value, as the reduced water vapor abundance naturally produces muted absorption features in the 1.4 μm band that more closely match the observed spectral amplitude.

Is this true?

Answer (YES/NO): YES